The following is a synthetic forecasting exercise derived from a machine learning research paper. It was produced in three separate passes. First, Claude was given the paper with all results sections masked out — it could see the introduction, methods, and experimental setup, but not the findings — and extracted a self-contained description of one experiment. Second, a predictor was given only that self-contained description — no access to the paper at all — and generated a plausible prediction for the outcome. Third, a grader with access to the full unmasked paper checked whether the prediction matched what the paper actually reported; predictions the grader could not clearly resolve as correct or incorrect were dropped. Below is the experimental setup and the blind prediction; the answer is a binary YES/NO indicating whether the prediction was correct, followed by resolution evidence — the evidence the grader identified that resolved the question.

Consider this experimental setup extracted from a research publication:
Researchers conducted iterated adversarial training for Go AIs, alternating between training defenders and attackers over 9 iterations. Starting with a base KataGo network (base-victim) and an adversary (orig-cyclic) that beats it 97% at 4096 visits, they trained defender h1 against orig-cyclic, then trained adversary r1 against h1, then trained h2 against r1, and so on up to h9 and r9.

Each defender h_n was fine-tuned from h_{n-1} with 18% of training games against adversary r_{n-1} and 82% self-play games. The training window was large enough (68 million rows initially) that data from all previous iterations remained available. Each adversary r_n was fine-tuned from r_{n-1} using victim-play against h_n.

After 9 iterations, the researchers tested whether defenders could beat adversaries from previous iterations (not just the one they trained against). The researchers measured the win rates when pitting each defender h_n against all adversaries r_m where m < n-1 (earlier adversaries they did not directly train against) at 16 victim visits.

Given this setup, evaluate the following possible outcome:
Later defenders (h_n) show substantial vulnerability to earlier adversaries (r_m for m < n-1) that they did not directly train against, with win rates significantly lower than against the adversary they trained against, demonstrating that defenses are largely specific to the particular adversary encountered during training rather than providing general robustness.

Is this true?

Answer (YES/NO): NO